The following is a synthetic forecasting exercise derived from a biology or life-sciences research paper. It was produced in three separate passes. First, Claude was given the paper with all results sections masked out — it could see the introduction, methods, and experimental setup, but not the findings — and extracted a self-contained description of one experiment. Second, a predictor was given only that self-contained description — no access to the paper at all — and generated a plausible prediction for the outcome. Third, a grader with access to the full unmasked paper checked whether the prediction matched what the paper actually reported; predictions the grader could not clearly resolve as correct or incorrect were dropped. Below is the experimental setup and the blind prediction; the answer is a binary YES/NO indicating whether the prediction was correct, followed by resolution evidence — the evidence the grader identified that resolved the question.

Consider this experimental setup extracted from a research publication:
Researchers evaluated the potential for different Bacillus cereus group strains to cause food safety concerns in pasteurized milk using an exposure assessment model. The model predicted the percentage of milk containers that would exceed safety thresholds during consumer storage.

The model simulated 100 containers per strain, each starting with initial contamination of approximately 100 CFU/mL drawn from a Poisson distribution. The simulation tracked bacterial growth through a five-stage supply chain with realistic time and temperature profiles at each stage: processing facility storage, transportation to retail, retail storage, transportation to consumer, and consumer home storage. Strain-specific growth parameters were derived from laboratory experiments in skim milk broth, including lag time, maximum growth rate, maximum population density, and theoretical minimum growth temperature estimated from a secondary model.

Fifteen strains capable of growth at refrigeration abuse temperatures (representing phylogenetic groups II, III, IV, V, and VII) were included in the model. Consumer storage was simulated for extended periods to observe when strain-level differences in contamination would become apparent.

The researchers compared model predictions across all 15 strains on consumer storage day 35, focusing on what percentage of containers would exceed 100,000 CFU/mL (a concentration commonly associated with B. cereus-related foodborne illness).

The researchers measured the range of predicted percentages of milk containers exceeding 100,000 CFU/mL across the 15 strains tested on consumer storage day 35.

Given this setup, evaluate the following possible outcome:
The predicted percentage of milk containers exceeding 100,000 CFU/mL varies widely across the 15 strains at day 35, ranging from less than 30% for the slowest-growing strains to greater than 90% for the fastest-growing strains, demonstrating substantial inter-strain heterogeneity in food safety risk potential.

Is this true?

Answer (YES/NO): NO